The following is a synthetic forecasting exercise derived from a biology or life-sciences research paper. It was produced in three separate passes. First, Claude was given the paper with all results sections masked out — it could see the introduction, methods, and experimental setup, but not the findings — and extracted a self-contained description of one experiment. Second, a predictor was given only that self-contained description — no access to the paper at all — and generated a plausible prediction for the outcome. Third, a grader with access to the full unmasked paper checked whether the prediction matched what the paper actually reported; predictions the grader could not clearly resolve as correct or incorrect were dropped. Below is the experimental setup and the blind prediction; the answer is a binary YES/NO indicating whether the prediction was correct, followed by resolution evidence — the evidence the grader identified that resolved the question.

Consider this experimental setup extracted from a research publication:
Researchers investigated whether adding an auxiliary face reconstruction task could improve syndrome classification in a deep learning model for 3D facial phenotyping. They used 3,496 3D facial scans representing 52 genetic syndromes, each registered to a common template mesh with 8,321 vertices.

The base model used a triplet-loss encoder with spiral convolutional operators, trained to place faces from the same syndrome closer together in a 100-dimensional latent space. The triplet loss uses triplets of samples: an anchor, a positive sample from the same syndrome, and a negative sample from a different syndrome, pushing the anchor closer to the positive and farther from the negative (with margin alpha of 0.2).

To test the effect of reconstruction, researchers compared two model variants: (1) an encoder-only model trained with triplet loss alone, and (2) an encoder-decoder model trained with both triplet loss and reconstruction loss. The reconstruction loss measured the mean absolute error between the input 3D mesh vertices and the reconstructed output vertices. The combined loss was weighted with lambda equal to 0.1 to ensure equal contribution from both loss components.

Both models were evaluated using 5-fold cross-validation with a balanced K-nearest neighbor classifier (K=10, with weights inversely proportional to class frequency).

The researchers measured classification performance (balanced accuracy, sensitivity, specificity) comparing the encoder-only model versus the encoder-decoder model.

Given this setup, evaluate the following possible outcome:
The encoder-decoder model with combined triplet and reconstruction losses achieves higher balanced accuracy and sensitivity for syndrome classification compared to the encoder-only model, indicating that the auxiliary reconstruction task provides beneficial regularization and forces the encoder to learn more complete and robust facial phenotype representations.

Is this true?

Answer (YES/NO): YES